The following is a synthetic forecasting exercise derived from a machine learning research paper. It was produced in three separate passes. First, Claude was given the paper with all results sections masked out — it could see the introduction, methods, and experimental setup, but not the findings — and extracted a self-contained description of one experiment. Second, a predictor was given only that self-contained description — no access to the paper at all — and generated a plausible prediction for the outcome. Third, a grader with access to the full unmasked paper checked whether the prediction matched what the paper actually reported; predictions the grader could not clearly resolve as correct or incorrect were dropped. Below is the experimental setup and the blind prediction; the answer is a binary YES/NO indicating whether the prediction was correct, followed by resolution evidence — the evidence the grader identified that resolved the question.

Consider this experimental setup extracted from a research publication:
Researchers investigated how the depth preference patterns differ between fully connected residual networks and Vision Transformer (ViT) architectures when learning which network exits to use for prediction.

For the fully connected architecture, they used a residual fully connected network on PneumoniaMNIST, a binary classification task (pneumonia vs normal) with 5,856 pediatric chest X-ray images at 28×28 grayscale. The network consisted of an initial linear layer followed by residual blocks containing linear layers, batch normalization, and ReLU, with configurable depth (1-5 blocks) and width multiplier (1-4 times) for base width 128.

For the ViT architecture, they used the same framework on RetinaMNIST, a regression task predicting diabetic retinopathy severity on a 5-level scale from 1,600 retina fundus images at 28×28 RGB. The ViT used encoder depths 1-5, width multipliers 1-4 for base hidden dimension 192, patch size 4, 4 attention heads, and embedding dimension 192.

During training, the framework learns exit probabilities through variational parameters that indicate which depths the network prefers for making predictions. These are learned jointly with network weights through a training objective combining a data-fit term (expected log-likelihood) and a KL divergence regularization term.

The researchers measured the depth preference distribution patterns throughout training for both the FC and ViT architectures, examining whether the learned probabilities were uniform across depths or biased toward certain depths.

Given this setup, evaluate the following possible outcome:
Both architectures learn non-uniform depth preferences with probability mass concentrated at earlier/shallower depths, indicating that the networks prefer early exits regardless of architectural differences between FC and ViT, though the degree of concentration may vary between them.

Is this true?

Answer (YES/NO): NO